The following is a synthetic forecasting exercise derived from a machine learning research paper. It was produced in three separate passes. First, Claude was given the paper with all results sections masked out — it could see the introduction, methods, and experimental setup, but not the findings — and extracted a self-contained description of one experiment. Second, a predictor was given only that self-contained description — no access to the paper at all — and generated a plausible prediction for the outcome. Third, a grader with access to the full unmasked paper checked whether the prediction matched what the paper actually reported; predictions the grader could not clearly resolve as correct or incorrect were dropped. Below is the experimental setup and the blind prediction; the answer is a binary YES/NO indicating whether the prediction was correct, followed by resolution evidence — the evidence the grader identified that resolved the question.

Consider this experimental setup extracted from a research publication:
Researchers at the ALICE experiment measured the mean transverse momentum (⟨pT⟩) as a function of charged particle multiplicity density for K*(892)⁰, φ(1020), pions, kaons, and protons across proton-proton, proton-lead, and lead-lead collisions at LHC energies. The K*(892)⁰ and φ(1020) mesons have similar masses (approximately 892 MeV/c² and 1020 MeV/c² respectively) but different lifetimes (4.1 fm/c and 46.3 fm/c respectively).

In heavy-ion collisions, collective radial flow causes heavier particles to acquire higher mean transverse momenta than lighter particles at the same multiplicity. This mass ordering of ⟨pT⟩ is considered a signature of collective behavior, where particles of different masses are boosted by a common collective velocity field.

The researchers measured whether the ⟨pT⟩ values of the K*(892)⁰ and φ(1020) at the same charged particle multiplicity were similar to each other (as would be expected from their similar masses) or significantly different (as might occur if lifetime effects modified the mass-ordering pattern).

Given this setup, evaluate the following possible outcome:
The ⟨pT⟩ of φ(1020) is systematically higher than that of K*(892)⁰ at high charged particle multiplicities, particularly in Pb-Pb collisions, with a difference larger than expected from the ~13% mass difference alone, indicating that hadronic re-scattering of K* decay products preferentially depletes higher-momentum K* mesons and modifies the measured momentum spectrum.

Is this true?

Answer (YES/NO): NO